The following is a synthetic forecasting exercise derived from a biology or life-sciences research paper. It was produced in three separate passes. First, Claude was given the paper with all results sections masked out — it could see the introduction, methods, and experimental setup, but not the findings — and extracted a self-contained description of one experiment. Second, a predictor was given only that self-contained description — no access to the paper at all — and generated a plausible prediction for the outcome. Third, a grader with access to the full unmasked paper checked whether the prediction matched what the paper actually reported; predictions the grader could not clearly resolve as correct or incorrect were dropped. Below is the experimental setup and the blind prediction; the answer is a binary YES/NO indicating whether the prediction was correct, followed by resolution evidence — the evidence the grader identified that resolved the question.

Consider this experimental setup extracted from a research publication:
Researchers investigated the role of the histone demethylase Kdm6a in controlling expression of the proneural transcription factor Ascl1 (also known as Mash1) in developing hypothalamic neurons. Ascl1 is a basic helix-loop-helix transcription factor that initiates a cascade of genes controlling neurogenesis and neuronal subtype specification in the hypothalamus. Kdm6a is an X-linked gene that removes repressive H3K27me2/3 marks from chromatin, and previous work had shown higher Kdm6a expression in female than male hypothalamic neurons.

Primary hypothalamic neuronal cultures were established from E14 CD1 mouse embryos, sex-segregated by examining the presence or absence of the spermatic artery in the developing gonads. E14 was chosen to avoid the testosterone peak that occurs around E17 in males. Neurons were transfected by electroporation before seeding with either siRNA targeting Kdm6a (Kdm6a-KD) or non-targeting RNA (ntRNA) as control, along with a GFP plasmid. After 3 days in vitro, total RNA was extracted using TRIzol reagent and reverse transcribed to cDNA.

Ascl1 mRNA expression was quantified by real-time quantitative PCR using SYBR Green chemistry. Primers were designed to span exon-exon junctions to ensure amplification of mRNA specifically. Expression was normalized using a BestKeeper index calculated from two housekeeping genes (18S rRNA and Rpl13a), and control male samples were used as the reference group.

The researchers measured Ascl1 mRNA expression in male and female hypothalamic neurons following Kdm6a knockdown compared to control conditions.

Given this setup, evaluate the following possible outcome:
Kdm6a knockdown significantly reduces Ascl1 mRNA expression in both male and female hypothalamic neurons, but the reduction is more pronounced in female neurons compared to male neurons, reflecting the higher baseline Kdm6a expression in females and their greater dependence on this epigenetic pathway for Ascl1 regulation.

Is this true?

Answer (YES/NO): NO